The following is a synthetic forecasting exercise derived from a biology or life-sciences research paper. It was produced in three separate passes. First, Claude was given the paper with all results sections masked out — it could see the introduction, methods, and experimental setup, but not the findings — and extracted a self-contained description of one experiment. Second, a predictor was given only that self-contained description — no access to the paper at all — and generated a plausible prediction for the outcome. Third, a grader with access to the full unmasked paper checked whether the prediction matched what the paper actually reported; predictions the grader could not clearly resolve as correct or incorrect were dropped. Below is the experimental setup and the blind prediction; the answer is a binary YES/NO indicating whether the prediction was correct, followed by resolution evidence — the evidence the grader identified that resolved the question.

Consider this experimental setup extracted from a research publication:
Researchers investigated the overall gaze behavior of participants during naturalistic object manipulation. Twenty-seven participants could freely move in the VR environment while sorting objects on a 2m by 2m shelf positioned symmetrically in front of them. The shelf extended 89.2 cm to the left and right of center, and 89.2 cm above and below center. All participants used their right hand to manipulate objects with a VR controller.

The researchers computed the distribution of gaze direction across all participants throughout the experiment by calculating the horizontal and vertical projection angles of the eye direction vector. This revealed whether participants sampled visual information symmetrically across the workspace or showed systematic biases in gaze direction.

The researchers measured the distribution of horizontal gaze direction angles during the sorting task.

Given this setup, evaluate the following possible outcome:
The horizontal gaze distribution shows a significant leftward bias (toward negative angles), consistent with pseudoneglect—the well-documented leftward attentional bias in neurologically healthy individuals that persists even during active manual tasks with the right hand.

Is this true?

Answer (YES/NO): NO